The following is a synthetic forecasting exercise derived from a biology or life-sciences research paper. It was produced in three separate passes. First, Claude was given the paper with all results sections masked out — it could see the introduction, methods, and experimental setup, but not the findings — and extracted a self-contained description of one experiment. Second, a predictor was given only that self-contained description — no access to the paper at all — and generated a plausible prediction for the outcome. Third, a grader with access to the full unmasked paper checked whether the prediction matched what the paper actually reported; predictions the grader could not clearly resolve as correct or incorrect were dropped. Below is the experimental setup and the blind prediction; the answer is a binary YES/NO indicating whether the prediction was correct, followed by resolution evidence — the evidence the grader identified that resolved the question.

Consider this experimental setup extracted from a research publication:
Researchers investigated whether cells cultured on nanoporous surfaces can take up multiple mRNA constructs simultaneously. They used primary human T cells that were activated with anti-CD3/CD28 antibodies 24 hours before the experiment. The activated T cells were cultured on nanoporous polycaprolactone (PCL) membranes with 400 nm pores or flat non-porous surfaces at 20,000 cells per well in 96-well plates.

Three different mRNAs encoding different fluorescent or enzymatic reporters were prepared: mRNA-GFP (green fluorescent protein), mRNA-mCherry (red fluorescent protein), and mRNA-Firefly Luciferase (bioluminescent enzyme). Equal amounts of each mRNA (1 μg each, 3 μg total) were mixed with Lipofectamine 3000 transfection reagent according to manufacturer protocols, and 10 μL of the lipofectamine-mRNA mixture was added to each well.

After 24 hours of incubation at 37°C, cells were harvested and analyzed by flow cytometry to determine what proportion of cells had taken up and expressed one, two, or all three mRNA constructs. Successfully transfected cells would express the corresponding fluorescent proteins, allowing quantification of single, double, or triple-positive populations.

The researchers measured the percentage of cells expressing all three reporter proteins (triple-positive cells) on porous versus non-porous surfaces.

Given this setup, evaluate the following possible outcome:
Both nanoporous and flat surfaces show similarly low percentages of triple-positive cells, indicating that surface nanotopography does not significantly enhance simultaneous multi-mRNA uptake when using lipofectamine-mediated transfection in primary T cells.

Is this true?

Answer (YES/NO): NO